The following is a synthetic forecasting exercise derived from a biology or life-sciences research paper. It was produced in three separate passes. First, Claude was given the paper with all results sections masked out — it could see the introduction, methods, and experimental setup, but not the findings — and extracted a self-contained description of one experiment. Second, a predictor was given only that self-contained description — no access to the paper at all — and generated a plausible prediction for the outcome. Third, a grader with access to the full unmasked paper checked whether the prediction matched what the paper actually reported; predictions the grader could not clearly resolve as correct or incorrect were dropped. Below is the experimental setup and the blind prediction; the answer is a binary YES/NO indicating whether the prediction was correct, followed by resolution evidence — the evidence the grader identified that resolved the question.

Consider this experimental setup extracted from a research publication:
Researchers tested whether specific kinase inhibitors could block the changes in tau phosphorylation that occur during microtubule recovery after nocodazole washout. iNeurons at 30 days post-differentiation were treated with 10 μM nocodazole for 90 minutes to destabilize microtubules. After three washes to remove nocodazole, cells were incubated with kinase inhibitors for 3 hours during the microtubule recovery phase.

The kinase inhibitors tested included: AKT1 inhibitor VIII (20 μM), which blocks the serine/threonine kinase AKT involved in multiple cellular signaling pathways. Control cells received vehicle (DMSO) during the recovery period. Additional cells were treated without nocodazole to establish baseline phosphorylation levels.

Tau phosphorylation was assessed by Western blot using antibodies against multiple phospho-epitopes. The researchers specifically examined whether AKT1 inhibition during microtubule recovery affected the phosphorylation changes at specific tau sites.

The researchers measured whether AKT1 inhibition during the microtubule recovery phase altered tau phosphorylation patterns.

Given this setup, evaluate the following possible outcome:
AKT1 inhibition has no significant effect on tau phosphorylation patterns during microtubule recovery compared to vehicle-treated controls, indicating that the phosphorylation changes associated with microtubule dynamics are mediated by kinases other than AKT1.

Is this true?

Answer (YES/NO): NO